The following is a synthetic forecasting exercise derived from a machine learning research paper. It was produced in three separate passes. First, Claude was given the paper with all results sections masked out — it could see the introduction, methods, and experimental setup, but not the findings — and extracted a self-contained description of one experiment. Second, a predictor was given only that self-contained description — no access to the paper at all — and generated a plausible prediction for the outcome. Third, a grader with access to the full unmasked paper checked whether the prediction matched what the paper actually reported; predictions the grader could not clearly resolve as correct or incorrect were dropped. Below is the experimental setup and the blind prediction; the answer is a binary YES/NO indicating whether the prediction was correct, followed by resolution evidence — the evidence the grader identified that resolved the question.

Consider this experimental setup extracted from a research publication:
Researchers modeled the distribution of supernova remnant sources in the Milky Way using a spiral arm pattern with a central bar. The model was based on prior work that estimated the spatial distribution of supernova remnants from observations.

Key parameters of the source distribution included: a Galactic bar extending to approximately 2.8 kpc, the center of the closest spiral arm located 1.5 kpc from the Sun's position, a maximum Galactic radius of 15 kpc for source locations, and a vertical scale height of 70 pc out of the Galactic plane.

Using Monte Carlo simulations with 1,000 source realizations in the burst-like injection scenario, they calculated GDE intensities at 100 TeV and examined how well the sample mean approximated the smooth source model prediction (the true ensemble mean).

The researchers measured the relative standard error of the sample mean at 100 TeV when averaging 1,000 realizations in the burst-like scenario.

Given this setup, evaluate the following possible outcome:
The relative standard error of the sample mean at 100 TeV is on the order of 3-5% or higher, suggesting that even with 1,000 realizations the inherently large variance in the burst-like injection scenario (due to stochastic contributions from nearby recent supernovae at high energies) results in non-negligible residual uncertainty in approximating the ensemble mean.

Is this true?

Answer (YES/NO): NO